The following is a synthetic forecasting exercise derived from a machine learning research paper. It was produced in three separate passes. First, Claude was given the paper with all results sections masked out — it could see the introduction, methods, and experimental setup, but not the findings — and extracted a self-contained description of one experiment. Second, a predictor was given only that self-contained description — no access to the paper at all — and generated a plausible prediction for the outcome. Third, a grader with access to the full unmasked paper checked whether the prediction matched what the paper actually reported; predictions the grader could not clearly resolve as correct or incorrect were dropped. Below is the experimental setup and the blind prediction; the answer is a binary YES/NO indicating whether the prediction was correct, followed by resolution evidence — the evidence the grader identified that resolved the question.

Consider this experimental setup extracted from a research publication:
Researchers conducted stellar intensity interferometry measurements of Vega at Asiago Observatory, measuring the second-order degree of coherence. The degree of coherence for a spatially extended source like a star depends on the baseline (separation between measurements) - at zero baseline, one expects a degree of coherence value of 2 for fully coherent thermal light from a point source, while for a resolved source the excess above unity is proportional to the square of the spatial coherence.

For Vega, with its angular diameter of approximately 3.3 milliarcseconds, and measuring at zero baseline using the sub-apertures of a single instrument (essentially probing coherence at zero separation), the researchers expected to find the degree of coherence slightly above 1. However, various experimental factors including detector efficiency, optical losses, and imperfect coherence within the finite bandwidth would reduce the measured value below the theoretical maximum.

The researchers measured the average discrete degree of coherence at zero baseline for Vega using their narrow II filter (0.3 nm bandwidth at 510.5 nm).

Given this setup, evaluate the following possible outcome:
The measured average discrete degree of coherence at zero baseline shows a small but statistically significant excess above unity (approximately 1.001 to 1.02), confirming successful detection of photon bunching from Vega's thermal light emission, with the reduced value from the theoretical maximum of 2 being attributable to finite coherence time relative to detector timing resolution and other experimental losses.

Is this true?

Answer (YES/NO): YES